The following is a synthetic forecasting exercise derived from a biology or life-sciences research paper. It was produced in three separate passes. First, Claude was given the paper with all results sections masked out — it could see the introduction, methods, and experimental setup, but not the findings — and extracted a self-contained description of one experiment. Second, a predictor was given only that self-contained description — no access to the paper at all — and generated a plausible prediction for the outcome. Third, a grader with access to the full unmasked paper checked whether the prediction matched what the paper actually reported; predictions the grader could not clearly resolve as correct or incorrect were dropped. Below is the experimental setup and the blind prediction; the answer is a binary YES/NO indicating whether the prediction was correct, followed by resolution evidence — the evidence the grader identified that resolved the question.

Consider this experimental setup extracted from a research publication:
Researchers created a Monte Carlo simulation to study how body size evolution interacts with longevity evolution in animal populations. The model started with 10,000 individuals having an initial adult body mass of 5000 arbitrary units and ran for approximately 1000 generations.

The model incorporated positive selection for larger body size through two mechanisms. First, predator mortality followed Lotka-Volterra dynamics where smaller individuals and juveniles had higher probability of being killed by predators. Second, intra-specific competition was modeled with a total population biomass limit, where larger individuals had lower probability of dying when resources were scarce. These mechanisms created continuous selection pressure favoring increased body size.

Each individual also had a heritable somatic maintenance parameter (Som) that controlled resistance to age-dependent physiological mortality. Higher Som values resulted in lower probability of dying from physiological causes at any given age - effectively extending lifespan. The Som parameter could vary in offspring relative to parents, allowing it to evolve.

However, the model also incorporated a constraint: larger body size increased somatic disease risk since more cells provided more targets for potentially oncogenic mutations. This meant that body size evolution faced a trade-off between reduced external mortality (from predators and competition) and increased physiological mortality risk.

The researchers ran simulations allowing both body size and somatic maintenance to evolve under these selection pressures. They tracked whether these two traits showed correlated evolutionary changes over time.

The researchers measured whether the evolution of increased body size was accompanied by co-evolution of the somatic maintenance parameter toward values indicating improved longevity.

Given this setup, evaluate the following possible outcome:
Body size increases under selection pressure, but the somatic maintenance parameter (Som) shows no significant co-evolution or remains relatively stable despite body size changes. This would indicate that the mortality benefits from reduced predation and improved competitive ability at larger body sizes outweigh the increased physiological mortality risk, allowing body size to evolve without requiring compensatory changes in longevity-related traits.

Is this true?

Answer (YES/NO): NO